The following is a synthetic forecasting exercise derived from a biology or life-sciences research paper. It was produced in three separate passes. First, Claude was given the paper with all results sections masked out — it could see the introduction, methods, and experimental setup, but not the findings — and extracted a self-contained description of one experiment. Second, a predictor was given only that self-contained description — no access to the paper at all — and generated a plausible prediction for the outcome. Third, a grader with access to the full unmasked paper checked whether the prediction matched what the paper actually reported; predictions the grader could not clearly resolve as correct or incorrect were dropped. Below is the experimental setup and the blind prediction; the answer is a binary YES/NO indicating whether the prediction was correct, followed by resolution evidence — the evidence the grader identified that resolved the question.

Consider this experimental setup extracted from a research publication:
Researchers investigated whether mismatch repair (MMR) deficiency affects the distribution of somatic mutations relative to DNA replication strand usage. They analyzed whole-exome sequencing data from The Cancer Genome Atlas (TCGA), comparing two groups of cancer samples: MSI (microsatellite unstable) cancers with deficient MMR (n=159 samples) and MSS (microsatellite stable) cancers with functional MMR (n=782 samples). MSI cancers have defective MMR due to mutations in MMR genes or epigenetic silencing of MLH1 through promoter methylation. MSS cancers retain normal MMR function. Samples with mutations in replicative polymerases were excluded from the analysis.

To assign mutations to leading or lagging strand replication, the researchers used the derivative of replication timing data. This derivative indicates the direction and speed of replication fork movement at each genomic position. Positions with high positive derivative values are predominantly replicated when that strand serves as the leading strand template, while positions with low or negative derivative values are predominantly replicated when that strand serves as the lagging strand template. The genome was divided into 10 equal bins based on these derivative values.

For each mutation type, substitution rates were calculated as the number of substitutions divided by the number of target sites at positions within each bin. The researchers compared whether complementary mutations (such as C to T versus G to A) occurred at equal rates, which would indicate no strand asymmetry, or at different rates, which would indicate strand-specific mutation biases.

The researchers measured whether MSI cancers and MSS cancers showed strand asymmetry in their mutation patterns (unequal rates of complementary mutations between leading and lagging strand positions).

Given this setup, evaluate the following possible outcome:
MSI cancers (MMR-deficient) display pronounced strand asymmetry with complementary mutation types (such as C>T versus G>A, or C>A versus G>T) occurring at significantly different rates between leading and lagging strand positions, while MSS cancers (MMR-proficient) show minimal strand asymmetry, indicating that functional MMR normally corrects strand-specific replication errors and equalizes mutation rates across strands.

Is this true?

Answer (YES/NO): YES